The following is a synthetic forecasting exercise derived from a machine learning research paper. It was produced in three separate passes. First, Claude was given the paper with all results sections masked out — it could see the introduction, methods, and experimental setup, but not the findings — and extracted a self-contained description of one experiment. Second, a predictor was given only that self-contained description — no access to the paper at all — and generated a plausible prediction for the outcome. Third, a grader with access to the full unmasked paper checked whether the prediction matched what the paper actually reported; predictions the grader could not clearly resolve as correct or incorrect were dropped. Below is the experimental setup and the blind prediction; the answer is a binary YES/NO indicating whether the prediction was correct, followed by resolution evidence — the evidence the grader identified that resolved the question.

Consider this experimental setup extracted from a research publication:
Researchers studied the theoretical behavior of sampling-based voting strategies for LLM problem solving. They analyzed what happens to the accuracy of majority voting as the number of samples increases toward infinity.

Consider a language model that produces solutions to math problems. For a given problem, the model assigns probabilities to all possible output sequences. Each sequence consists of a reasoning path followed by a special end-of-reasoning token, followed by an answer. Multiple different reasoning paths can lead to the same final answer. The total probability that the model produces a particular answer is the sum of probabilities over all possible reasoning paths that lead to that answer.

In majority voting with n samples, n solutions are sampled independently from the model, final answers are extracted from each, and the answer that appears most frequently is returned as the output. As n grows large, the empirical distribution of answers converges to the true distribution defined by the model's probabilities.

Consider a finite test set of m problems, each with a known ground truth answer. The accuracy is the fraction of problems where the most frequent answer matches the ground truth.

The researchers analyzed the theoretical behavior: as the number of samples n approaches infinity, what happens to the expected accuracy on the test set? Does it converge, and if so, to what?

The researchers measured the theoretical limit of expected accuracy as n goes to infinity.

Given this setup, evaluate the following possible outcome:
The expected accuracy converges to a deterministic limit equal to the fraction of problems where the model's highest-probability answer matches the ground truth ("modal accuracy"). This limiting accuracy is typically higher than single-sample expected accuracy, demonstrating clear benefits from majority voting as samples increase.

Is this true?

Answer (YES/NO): YES